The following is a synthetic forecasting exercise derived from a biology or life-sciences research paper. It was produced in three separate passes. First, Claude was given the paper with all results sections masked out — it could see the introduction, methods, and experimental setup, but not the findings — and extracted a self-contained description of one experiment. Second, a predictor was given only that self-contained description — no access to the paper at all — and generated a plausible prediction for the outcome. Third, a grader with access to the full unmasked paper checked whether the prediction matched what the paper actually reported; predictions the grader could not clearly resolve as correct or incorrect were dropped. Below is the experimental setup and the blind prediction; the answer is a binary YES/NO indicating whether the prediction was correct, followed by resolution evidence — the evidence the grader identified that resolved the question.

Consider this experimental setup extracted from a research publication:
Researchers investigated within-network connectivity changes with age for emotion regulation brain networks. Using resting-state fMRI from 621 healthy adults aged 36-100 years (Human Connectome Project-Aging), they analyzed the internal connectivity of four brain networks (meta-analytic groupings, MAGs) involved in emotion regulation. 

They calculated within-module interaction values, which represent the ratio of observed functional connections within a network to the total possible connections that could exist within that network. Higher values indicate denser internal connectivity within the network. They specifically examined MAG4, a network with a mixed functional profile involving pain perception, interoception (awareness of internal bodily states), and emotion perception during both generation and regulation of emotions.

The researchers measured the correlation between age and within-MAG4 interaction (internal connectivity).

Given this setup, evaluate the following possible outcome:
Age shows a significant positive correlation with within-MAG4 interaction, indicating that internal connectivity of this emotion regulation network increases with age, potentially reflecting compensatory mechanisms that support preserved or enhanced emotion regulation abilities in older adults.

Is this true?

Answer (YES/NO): NO